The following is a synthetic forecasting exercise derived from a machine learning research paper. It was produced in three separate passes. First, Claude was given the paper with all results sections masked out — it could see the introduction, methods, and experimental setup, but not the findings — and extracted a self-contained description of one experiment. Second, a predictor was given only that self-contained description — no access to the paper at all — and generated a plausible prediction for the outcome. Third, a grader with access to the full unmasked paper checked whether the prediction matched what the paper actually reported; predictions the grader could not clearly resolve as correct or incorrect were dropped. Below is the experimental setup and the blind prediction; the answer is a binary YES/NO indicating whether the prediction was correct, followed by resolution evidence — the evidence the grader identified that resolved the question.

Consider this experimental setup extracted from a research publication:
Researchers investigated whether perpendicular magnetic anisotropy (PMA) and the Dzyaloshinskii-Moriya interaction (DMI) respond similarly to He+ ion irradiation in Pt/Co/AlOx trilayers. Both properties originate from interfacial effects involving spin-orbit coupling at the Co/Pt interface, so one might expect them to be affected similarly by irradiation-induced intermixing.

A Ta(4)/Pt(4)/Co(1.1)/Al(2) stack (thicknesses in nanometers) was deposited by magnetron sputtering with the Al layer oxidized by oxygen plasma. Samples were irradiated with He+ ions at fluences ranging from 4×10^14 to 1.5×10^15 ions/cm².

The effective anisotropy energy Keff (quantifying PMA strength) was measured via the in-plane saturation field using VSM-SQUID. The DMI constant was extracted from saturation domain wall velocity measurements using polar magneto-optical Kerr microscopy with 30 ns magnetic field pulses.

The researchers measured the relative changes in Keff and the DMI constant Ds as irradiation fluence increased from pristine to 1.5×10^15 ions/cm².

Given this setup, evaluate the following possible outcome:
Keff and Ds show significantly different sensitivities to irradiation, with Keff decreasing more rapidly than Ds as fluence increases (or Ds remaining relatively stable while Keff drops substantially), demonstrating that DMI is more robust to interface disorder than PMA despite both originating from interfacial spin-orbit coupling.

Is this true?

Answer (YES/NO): YES